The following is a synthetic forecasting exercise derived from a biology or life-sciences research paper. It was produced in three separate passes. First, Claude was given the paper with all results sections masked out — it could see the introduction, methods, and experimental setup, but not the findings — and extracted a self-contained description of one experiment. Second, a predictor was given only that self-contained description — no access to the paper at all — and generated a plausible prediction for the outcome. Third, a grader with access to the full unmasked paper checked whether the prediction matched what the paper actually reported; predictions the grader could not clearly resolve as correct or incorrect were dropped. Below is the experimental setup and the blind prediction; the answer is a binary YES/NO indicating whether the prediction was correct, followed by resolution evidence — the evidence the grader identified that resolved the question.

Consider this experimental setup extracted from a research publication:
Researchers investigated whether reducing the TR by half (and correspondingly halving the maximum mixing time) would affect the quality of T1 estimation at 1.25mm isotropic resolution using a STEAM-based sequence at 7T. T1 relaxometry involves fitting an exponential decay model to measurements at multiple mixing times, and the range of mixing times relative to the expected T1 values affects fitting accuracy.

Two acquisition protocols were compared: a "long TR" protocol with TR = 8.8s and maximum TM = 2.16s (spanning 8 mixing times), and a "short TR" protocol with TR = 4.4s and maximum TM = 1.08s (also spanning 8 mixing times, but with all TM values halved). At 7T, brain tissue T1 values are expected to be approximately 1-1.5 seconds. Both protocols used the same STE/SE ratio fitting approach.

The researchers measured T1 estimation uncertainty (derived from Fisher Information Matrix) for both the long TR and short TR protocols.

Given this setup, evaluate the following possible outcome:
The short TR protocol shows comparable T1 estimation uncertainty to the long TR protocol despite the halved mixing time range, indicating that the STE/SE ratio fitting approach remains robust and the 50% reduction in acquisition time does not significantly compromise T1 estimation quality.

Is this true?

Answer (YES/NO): NO